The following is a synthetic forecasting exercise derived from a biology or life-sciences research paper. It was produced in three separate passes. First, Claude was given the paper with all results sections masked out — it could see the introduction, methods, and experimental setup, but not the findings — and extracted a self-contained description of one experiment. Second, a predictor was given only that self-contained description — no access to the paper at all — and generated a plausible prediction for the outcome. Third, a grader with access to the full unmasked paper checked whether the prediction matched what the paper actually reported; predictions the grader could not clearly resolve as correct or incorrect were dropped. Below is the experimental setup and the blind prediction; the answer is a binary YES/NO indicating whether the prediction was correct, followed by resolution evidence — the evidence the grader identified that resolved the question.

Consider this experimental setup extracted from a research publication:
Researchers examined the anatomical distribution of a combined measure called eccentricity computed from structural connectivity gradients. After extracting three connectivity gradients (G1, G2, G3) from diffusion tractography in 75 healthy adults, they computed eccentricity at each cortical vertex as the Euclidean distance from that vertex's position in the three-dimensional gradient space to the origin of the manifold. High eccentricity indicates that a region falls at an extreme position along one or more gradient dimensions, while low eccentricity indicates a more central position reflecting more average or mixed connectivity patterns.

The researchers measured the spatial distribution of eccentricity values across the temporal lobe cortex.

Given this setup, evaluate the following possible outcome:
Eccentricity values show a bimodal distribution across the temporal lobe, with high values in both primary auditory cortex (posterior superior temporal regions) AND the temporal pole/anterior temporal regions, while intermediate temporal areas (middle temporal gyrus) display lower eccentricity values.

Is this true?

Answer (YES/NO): NO